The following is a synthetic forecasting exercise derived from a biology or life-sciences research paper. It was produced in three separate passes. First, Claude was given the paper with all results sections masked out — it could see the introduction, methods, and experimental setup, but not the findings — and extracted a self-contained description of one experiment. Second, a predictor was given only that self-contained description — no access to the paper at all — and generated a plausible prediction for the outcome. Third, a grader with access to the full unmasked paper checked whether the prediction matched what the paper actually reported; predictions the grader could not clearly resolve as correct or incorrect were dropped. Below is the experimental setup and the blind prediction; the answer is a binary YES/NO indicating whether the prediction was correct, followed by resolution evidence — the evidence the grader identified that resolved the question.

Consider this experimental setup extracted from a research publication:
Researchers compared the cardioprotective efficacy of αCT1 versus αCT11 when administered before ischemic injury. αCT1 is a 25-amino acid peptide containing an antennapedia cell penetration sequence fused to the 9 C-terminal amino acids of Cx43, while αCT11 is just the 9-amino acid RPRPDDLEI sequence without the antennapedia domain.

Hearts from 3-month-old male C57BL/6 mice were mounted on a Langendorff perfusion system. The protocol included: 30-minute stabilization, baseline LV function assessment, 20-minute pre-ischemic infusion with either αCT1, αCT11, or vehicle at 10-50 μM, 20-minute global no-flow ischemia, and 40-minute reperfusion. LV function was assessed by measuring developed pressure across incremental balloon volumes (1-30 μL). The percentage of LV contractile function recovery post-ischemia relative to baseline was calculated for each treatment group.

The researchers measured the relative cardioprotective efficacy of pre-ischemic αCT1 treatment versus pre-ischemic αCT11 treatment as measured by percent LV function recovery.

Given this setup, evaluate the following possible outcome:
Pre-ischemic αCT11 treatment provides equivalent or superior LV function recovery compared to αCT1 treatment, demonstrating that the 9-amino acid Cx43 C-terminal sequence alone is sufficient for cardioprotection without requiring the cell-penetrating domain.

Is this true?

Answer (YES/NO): YES